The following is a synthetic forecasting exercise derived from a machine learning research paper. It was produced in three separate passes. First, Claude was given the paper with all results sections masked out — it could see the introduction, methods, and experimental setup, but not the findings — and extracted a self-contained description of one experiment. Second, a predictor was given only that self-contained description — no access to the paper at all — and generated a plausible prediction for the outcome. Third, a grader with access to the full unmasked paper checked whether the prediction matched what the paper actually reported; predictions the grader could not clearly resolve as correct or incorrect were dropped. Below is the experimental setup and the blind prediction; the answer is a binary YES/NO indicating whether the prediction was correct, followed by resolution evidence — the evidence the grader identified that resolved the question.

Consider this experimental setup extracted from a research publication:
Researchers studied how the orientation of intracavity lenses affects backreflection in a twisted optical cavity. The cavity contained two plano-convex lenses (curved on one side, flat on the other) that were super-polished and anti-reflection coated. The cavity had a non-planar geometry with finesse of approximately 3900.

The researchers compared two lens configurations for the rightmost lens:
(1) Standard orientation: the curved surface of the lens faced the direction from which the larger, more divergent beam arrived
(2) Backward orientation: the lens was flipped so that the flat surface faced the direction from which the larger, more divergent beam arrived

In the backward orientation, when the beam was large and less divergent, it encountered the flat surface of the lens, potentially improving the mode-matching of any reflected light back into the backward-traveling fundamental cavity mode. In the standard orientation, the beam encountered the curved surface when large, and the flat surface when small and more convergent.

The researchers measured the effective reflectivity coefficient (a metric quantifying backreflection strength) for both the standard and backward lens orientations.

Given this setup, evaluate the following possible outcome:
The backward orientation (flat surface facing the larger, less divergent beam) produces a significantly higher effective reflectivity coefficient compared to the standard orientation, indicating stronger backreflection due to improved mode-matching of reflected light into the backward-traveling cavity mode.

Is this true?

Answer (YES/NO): YES